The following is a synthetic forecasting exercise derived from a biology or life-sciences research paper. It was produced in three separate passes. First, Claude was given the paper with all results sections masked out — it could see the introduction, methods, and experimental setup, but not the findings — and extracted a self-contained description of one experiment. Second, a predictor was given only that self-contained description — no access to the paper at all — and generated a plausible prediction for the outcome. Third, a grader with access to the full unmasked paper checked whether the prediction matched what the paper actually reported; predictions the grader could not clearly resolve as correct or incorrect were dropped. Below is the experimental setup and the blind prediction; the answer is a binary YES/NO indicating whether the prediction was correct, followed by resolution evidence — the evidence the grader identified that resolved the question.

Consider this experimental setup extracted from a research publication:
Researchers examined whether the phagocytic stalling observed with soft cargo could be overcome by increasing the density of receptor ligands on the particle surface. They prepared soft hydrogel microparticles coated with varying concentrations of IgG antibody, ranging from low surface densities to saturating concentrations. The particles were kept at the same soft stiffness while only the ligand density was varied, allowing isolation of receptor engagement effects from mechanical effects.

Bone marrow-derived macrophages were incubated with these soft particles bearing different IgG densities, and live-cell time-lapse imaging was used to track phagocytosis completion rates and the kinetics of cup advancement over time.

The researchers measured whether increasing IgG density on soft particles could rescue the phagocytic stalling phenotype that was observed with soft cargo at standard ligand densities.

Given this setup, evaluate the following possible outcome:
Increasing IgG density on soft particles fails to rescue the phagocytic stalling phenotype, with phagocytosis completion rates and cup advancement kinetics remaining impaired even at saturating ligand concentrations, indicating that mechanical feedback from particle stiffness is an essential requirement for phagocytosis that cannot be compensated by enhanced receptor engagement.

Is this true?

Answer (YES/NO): YES